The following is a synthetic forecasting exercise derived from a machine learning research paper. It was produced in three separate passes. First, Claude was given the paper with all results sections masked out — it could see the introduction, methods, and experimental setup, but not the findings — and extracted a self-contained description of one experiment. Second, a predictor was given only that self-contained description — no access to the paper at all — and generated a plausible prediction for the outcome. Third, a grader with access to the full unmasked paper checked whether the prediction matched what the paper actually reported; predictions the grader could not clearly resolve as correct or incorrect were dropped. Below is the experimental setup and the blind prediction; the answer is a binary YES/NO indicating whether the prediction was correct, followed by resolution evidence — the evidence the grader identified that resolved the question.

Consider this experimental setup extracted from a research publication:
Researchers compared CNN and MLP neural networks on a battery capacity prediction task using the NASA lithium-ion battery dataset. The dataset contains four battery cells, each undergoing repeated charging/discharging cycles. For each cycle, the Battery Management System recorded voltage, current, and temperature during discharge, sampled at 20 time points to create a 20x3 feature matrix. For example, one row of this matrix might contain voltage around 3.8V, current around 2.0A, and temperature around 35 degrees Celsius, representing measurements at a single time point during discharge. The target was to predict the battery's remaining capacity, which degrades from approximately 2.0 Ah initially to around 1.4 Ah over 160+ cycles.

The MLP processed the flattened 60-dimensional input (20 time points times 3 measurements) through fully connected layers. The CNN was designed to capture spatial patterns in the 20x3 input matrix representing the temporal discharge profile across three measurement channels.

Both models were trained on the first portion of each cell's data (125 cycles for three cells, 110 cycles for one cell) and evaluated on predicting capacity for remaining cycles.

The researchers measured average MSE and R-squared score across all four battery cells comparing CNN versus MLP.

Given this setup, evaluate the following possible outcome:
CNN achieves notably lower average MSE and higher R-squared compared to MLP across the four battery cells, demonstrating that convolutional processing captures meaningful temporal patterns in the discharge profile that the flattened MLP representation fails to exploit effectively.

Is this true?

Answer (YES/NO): NO